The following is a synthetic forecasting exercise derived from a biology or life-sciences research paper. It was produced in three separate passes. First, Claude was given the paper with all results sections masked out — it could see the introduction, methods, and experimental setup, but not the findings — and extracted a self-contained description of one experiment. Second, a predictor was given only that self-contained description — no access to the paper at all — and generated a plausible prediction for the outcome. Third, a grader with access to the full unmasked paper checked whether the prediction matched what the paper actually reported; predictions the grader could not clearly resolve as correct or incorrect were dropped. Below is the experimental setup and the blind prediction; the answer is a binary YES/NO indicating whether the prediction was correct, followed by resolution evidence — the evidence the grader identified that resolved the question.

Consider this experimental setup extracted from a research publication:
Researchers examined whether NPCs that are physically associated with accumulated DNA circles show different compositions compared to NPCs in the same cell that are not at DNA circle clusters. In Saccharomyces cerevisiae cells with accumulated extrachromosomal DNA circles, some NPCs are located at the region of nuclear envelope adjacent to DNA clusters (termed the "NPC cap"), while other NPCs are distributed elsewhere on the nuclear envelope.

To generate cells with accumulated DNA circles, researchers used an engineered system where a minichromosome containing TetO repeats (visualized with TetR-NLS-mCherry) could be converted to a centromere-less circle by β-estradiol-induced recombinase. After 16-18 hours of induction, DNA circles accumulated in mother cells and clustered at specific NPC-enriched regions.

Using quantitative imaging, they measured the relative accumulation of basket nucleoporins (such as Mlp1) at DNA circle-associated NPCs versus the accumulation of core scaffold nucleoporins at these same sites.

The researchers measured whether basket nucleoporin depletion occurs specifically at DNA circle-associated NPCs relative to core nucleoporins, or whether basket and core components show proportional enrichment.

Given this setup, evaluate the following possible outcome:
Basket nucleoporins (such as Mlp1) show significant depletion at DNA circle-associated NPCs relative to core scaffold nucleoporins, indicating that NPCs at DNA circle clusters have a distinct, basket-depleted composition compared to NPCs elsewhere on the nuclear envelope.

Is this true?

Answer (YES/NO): YES